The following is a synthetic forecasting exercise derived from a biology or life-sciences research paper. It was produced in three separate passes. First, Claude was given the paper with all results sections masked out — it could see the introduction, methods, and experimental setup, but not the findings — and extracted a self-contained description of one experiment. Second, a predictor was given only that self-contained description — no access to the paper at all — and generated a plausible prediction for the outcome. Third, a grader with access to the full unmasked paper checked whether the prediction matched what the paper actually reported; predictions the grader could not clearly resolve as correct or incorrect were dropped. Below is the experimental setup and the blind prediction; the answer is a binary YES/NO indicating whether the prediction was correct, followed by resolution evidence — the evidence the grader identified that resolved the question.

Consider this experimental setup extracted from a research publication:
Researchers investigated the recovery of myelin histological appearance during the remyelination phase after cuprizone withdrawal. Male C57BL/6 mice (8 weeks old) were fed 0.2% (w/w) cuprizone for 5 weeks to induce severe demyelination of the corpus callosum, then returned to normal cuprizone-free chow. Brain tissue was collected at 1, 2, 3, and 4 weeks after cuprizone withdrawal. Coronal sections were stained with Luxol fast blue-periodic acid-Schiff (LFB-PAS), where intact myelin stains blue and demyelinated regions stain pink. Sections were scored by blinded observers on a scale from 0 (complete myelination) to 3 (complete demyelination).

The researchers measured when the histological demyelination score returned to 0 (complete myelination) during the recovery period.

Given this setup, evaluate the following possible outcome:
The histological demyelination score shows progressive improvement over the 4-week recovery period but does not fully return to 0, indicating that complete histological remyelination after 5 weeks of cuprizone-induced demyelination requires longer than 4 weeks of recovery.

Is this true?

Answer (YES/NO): NO